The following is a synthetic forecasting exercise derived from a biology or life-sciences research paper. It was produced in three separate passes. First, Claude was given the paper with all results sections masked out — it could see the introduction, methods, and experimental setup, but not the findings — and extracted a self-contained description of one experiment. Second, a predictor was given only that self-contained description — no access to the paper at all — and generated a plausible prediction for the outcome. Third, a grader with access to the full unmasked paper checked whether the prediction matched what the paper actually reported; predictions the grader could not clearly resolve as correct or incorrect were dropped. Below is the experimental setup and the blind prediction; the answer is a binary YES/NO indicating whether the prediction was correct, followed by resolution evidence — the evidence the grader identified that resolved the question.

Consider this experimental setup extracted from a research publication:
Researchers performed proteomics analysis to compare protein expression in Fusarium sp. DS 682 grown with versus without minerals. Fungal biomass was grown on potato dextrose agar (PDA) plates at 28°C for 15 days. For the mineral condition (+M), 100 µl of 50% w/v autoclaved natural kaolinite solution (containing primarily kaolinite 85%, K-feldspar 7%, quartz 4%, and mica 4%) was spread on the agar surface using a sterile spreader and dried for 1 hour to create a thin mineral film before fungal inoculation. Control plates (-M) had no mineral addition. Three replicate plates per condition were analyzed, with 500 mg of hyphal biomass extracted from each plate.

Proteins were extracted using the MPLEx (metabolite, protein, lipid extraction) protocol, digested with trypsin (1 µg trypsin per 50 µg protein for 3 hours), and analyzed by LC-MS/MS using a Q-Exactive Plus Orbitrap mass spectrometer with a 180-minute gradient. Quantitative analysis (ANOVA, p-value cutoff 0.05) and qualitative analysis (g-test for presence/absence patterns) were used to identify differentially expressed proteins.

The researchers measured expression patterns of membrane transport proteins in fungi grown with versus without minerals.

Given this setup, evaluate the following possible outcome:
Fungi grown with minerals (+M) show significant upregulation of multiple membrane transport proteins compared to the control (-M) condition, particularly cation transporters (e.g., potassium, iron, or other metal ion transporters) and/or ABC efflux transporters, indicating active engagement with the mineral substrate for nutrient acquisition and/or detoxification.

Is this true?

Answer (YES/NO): NO